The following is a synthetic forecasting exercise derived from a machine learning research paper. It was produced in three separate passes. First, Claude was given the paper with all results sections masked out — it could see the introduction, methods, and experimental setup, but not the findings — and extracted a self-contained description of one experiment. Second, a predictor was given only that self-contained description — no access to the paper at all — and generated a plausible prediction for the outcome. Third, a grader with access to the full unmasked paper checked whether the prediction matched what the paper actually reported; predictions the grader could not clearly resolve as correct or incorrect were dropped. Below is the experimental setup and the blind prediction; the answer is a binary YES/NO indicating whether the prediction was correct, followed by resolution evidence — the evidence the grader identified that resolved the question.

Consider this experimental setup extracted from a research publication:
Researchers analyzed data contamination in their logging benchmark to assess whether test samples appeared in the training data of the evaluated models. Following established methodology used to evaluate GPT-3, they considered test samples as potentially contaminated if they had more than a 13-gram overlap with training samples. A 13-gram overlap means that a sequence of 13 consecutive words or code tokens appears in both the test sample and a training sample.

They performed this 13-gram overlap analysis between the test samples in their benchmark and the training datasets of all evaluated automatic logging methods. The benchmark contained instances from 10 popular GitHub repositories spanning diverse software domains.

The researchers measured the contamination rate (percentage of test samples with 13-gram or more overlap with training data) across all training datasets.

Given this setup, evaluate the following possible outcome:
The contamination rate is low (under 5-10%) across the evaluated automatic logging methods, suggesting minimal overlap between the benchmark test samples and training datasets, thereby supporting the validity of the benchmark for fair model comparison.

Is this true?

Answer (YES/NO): YES